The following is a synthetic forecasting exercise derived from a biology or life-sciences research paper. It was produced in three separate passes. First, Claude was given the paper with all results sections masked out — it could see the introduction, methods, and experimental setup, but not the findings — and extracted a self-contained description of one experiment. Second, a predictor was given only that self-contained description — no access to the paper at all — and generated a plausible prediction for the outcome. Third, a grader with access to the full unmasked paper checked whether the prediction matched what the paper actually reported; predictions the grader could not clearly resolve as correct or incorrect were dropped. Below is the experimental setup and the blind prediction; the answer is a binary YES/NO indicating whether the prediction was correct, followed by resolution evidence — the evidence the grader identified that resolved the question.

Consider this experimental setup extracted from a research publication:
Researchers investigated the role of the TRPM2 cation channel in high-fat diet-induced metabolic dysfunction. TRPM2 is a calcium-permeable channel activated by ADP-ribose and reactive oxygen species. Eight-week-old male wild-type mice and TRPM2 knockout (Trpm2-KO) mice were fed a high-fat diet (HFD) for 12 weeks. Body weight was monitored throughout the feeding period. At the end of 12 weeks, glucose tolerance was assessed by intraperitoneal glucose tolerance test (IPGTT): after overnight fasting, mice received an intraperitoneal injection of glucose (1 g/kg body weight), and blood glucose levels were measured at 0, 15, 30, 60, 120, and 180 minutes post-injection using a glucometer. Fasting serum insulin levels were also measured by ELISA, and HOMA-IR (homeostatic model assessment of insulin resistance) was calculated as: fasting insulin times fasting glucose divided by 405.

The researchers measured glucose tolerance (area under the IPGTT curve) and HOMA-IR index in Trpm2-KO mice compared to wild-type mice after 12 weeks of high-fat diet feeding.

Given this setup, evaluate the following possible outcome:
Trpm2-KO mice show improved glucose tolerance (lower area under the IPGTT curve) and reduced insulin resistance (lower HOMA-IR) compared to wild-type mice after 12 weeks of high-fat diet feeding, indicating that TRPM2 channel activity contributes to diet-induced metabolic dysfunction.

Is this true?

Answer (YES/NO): YES